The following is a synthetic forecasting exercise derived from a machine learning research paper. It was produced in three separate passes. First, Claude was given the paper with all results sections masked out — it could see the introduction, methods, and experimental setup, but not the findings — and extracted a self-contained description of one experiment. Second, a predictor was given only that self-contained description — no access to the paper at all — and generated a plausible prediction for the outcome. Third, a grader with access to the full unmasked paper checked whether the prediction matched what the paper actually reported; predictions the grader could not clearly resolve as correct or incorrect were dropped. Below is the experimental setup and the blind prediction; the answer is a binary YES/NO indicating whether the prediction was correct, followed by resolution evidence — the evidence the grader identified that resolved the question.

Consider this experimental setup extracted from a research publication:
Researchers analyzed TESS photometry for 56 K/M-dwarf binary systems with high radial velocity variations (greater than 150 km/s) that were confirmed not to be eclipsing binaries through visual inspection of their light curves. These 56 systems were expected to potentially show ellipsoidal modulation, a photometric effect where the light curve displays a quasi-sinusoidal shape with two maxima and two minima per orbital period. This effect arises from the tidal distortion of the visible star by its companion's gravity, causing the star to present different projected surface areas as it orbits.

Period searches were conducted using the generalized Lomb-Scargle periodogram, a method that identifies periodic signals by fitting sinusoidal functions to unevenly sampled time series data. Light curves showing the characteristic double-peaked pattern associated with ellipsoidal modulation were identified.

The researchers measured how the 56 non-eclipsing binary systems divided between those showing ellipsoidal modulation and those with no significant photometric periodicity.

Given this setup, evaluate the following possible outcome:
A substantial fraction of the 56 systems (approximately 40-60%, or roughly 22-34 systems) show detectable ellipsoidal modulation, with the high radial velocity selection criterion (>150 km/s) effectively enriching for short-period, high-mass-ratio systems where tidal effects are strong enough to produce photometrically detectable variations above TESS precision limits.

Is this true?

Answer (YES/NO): NO